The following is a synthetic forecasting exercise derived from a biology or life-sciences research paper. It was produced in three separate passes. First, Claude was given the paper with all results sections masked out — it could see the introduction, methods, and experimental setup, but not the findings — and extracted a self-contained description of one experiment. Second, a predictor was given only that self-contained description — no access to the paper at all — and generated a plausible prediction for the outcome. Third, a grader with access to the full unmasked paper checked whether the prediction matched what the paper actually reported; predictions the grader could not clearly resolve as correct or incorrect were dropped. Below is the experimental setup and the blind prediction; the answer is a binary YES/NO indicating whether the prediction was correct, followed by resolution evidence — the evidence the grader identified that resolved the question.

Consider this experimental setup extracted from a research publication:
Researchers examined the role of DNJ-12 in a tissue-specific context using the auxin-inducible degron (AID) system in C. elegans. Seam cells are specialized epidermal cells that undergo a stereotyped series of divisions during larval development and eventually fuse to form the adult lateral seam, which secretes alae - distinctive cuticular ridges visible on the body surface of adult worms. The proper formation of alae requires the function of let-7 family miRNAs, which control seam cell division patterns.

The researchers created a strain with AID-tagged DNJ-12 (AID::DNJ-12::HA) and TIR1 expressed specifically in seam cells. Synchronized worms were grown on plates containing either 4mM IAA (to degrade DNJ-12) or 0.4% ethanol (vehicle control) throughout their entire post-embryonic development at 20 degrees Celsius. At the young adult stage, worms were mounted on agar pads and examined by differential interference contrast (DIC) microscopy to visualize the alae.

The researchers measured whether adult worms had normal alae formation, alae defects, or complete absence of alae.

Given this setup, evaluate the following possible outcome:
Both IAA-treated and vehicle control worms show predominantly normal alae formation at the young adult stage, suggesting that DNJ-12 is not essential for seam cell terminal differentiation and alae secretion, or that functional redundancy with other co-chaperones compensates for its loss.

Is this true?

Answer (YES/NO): NO